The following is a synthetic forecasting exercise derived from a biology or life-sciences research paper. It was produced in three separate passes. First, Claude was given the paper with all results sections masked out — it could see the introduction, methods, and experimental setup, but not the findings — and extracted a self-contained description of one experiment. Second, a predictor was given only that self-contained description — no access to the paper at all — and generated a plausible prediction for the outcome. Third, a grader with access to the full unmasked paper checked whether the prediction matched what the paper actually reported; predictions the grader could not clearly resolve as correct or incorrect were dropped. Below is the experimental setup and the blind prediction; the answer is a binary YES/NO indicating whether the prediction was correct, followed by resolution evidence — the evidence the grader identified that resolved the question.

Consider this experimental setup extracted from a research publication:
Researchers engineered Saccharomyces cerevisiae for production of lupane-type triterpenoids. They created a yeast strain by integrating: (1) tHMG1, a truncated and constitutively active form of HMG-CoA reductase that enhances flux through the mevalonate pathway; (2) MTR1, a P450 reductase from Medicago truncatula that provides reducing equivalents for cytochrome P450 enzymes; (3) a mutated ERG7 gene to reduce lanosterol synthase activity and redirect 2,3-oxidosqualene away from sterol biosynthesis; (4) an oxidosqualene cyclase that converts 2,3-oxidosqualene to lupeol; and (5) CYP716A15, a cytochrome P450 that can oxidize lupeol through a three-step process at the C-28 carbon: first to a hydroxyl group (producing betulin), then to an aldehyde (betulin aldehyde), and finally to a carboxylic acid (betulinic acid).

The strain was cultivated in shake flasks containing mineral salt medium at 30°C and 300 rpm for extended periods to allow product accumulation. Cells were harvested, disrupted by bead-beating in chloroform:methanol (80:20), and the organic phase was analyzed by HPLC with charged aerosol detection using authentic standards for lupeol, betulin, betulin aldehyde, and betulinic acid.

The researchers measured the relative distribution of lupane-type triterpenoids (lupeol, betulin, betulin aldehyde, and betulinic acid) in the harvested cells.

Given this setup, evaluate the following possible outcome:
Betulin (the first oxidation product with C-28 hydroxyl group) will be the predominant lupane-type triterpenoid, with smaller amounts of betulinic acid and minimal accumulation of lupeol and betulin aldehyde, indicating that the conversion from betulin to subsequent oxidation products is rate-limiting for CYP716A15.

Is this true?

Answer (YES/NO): YES